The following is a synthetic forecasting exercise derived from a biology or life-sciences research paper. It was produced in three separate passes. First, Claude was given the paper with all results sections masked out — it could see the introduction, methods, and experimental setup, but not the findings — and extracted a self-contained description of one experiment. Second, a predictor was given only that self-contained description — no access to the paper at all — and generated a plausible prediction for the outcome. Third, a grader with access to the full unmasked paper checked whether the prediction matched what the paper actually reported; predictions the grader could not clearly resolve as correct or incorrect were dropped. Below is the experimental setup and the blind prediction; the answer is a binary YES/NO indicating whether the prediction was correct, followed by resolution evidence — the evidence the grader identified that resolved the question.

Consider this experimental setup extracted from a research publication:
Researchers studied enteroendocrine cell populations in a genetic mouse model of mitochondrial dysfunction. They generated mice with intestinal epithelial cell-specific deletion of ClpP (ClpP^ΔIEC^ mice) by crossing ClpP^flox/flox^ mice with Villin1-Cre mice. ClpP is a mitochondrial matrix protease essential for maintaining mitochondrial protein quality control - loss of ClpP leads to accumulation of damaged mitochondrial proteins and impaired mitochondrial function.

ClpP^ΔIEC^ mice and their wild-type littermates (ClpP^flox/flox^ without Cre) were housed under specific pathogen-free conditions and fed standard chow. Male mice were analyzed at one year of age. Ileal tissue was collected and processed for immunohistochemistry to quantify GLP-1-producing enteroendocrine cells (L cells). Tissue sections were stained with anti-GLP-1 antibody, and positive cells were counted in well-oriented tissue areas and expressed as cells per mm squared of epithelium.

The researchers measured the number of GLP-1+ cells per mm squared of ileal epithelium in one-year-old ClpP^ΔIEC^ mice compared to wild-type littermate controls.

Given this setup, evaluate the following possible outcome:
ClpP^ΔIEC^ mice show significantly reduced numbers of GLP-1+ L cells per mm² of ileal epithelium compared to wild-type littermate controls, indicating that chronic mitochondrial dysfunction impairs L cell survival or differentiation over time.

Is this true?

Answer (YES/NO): YES